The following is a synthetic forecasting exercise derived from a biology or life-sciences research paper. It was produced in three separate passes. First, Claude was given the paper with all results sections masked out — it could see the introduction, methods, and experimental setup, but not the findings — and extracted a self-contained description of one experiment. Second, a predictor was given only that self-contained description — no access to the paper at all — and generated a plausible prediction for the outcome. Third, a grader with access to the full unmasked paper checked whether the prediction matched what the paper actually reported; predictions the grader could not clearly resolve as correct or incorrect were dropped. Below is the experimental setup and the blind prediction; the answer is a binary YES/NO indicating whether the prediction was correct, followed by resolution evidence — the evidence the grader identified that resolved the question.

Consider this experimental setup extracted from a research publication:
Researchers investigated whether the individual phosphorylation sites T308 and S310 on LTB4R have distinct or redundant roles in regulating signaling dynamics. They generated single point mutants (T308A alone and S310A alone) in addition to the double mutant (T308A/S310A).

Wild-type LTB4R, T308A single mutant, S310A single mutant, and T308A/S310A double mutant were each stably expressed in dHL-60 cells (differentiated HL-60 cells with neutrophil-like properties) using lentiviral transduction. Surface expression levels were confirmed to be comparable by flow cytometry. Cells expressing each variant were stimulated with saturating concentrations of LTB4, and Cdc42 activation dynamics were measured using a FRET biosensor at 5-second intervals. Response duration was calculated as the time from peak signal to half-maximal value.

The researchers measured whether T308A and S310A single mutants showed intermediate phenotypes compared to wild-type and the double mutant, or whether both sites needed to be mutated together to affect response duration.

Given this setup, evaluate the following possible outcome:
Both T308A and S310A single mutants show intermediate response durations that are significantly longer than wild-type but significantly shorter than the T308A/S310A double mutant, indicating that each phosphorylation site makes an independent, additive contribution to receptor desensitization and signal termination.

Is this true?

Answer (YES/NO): NO